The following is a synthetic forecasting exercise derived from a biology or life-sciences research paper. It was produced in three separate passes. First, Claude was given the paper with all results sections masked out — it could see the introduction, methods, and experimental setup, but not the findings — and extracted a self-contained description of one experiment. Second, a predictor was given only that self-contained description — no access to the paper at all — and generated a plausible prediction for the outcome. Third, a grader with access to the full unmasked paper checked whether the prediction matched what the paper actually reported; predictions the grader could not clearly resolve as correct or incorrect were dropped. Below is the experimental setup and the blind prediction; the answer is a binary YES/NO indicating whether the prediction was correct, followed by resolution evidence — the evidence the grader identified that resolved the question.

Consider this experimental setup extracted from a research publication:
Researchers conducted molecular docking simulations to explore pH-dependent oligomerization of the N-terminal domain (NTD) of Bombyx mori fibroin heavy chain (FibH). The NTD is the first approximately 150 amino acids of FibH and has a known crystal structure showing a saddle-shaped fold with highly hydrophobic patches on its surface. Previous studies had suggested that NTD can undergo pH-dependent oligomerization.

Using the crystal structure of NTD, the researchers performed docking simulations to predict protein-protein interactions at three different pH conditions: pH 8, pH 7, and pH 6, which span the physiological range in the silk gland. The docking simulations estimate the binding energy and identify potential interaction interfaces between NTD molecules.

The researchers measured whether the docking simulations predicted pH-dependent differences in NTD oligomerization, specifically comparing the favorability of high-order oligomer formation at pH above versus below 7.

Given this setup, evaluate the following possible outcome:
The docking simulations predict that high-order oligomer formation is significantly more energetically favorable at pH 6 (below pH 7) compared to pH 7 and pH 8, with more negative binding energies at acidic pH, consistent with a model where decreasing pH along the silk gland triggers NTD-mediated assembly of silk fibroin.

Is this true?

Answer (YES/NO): YES